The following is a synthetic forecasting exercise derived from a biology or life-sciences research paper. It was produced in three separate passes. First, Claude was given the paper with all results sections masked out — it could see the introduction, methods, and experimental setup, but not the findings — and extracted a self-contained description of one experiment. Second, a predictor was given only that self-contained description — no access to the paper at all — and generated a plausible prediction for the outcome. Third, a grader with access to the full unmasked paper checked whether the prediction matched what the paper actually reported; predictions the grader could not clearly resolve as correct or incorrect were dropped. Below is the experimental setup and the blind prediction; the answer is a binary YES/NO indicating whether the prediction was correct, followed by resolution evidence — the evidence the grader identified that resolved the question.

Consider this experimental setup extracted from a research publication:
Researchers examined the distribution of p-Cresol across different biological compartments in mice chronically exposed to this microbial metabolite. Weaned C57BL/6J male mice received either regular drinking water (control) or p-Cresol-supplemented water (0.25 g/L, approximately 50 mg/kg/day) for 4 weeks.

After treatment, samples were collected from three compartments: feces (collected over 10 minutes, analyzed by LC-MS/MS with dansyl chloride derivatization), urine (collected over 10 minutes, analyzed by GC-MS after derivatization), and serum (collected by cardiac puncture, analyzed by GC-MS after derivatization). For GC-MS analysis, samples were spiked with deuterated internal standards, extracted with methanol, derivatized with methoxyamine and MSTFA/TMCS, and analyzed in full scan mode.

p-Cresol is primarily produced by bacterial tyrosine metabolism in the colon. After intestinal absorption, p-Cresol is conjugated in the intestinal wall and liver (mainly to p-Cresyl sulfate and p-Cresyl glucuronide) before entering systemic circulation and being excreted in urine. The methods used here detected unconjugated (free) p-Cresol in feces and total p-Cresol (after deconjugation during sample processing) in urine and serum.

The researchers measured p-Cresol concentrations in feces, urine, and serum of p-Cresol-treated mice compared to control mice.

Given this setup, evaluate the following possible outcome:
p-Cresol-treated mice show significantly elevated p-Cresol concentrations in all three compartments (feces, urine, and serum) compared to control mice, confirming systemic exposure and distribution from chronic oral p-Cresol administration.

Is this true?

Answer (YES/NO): NO